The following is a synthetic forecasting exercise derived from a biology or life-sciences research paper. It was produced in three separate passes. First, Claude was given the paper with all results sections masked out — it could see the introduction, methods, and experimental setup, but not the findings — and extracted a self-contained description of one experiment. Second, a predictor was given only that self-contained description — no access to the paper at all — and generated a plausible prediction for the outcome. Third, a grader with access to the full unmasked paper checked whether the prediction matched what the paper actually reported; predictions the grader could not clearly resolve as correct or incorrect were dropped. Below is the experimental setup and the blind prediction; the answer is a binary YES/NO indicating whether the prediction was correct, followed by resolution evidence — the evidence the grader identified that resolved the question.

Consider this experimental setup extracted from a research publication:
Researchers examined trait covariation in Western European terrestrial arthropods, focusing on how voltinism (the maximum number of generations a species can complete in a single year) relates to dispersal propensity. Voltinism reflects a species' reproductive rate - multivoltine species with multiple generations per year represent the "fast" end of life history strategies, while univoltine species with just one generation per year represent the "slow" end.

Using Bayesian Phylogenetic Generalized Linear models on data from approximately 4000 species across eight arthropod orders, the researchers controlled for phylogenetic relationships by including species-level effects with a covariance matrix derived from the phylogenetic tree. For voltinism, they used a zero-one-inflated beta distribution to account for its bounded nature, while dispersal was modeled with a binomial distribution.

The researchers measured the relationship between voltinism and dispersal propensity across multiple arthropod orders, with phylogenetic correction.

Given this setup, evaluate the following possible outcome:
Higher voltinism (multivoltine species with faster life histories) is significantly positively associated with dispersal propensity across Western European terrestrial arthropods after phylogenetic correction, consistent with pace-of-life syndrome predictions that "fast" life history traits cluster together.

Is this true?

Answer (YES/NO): YES